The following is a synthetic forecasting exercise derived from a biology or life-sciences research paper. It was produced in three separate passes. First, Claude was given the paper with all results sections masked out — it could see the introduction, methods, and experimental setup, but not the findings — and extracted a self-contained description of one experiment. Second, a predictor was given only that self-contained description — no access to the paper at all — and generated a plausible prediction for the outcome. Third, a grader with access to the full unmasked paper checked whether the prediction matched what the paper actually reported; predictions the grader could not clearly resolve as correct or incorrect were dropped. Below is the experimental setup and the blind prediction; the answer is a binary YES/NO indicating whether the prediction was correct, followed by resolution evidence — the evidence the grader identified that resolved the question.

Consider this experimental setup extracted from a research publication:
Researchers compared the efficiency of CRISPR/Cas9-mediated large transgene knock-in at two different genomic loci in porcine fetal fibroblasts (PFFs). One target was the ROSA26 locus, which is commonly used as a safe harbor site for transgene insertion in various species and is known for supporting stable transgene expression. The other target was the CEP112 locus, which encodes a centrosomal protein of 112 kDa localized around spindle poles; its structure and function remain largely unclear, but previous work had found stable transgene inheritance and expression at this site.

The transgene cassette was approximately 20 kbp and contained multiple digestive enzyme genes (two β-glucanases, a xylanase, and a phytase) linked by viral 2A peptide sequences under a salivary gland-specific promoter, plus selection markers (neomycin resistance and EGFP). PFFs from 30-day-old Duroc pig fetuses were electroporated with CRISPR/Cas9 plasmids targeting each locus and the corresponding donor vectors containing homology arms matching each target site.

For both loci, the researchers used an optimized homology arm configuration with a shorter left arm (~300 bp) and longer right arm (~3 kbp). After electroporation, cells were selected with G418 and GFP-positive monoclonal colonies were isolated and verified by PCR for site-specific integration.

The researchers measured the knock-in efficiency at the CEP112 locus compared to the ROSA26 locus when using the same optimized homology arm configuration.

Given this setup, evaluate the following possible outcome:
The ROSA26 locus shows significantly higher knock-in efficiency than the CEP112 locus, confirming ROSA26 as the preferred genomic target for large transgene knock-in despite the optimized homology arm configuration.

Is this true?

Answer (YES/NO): NO